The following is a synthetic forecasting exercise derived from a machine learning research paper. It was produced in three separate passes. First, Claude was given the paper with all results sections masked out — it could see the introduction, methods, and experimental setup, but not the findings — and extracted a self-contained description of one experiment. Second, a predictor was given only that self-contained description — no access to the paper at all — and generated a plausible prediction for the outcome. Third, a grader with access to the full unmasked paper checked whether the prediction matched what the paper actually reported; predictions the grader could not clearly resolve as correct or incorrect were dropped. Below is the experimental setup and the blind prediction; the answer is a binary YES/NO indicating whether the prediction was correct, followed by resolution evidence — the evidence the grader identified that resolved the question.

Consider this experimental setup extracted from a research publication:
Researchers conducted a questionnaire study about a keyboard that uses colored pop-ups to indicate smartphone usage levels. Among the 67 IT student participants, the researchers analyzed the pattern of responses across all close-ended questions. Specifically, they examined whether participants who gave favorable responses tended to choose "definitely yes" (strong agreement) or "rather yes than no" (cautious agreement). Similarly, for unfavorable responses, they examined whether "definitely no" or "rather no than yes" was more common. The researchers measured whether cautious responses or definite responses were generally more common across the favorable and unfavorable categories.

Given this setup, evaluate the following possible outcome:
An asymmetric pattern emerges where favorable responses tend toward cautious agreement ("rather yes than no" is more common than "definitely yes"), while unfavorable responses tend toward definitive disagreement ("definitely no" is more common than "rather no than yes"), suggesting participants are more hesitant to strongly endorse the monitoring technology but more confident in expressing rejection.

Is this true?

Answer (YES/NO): NO